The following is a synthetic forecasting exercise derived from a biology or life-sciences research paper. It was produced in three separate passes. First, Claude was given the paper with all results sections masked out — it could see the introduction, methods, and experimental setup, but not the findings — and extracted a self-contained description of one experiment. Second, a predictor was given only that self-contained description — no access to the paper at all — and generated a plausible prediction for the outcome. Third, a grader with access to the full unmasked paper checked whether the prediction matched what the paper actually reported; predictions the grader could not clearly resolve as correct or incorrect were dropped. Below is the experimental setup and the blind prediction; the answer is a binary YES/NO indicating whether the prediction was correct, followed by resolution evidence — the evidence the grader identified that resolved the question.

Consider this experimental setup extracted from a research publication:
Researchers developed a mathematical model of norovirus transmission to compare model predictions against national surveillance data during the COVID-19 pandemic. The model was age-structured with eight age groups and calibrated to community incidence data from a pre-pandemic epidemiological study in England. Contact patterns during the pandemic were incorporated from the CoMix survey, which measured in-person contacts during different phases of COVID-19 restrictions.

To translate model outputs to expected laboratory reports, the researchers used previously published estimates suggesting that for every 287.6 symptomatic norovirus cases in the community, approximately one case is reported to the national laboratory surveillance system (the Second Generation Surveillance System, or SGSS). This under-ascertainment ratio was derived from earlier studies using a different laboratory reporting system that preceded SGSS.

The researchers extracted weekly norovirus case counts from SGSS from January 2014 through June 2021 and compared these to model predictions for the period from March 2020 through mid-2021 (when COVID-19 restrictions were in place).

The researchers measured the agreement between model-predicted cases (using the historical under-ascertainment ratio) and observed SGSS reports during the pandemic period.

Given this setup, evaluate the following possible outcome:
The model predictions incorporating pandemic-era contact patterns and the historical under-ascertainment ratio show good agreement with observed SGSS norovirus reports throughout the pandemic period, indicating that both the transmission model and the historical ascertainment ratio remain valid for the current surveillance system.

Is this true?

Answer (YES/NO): NO